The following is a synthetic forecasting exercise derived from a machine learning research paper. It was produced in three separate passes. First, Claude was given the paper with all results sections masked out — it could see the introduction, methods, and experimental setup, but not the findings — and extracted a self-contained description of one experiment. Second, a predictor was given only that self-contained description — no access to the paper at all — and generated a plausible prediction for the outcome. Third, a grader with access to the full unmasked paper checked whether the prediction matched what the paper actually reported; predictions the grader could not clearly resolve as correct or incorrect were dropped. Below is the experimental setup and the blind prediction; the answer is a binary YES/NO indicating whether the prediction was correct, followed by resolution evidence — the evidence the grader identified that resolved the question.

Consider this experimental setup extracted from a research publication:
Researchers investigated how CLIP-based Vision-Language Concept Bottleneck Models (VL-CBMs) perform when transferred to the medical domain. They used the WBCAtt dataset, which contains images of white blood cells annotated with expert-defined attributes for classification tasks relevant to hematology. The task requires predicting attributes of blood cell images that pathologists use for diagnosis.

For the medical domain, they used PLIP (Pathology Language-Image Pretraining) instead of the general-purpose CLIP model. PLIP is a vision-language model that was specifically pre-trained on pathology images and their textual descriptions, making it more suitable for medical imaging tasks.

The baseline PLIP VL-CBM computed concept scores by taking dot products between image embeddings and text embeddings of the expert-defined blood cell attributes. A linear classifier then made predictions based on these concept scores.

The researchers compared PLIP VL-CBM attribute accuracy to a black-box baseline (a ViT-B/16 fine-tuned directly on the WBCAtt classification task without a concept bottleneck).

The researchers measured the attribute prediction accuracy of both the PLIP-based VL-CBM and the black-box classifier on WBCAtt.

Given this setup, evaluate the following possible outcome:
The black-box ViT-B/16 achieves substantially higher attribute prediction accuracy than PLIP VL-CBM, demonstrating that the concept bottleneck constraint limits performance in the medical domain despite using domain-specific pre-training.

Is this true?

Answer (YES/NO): YES